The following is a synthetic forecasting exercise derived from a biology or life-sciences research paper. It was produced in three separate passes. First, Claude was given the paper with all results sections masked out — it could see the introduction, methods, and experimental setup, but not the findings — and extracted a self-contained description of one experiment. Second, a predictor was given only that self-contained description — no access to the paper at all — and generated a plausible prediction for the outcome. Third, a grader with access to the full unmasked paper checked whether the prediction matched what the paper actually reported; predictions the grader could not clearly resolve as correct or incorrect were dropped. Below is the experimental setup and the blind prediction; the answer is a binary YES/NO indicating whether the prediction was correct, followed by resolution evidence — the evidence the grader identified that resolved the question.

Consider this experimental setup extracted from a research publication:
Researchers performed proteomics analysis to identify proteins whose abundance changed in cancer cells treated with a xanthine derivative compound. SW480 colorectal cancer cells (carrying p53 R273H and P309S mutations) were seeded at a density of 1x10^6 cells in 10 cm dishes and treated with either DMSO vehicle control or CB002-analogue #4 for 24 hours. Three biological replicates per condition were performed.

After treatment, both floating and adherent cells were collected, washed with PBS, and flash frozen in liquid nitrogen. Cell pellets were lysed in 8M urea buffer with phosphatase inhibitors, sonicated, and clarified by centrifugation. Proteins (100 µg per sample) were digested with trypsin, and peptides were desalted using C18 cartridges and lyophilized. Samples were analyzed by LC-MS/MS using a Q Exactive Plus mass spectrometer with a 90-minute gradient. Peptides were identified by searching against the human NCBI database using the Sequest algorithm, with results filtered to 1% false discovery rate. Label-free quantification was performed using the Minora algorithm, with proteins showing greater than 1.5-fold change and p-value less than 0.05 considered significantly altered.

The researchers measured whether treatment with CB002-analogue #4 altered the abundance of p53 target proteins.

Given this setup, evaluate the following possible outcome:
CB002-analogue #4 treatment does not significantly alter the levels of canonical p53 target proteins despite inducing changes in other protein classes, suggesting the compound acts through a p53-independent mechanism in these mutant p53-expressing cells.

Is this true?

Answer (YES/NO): YES